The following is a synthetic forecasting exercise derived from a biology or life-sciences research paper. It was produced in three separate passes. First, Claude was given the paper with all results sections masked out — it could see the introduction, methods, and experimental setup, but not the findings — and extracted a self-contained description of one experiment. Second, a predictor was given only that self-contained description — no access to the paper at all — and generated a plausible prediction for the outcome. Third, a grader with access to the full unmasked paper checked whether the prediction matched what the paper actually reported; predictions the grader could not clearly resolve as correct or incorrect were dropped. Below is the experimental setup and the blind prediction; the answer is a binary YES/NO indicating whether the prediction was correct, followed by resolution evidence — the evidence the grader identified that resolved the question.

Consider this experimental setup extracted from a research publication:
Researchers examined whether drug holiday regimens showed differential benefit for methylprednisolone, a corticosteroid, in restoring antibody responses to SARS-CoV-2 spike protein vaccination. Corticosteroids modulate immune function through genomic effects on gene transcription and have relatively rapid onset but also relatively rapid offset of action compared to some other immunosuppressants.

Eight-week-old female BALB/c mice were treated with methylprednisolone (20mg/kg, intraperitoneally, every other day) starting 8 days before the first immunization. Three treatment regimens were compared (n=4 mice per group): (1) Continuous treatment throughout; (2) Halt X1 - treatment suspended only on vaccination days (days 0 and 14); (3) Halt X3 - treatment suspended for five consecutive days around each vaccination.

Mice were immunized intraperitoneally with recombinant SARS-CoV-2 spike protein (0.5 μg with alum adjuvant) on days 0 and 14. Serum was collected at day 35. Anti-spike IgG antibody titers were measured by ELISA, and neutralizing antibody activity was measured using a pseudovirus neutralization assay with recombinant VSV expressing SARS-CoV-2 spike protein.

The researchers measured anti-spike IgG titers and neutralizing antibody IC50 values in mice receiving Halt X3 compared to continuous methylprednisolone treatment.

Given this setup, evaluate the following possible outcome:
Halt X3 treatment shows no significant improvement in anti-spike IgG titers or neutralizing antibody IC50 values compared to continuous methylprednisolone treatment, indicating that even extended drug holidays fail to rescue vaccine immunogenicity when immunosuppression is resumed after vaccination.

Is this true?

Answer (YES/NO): NO